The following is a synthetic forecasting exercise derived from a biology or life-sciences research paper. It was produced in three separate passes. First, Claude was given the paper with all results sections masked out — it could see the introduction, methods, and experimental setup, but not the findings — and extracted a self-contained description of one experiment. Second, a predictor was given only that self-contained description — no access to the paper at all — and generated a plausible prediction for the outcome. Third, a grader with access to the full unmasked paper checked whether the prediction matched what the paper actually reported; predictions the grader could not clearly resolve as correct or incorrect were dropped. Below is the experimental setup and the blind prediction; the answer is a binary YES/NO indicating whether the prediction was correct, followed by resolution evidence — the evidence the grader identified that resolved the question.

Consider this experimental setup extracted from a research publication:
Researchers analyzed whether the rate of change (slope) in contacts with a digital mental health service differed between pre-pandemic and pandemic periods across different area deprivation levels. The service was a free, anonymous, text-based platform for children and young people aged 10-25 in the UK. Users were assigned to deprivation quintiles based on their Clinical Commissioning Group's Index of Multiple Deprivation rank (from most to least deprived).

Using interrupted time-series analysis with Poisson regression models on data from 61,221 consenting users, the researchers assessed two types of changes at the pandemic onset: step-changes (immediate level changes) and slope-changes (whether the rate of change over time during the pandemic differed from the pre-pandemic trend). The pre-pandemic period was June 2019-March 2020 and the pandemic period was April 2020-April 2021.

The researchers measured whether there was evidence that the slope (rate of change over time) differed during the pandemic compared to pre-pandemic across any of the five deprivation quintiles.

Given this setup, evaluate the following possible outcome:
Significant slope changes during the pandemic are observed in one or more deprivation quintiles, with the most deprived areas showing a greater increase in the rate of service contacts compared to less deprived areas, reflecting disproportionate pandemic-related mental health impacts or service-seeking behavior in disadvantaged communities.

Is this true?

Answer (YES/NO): NO